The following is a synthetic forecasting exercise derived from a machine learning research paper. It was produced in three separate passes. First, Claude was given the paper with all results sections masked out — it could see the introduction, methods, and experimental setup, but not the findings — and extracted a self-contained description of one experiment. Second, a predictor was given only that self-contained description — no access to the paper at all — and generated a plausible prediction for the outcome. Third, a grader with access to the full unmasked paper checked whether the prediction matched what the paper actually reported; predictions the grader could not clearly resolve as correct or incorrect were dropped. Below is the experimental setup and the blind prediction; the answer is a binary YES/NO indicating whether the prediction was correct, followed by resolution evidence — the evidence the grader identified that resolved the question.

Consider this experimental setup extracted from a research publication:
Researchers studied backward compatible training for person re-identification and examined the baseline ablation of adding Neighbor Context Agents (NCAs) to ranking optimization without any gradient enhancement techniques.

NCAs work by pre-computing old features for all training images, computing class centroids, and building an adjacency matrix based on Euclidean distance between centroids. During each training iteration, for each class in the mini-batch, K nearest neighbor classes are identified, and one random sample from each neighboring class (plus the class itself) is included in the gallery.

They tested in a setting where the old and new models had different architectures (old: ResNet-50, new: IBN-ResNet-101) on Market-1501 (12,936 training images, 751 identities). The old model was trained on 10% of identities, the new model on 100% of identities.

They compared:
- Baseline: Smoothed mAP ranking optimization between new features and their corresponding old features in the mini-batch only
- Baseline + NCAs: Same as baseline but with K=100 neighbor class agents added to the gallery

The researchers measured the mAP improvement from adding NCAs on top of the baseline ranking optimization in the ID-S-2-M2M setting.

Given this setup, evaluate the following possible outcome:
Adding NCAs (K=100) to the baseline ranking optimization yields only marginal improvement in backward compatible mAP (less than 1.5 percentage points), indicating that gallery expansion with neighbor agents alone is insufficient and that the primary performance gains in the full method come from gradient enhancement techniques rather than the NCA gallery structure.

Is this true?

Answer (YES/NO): NO